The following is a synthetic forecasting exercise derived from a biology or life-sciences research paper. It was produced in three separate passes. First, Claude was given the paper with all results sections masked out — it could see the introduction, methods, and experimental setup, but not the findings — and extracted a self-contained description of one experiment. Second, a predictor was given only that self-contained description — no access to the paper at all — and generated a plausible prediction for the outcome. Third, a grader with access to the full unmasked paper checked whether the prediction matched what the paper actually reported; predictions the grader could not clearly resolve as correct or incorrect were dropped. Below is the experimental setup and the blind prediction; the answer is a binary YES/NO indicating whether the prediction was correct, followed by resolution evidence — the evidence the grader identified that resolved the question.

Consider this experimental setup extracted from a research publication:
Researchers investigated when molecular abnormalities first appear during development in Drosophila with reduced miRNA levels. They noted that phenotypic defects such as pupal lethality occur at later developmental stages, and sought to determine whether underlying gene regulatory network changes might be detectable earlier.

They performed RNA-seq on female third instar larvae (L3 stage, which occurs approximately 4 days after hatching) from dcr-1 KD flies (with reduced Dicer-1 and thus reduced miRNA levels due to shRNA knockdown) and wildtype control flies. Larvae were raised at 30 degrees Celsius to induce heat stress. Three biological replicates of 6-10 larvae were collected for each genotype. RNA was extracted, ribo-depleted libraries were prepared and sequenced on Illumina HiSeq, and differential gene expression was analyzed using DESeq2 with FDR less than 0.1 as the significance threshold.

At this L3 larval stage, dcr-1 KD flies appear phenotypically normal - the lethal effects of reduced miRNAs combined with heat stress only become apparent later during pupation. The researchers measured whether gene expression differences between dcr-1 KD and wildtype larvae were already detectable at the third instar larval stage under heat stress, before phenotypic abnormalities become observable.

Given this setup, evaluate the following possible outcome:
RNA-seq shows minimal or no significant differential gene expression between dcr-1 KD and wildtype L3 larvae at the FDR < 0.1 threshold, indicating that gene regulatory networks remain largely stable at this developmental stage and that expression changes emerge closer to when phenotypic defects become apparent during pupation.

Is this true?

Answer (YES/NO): NO